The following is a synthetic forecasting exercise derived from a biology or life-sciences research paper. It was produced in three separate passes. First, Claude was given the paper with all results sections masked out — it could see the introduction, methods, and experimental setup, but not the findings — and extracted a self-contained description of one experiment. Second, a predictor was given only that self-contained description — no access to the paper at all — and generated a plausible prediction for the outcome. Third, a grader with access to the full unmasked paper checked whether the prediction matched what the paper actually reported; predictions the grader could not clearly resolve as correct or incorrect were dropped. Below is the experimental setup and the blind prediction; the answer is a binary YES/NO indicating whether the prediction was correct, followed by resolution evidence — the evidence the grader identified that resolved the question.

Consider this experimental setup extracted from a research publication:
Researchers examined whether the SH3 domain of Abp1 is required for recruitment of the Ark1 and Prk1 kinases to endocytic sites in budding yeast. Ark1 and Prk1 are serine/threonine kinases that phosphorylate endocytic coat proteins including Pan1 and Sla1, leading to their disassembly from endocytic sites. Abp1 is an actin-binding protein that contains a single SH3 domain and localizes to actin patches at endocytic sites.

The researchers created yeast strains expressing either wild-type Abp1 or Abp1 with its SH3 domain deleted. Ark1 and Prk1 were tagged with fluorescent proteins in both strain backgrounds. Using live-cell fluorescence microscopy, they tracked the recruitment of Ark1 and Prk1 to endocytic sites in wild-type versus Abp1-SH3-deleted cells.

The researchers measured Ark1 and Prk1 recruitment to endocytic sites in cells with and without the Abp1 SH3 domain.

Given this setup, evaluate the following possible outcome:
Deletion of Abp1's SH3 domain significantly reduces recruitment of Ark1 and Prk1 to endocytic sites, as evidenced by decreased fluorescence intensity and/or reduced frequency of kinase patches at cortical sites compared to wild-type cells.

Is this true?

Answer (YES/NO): YES